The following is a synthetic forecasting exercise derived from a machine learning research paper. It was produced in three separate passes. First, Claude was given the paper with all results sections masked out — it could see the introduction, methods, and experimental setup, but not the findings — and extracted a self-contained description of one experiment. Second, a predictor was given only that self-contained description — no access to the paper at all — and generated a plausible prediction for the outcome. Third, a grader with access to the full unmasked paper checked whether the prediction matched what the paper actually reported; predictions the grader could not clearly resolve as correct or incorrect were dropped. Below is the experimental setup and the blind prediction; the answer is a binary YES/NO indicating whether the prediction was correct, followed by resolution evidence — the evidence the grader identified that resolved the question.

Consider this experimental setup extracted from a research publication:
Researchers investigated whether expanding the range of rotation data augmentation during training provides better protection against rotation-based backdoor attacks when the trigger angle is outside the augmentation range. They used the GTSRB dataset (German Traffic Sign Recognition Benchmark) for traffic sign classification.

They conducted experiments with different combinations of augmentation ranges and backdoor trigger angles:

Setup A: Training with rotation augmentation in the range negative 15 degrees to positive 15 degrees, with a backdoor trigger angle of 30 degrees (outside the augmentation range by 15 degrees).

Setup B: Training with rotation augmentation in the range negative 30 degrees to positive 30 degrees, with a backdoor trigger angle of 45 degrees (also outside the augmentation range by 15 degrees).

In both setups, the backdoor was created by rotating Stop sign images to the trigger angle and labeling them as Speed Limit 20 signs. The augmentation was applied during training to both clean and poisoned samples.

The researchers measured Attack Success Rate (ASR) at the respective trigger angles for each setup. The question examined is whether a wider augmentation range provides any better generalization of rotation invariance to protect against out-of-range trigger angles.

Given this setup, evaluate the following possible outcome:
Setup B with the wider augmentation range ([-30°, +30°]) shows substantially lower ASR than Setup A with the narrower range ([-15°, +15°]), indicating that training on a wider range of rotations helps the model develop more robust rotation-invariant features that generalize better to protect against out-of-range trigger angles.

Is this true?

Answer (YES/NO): YES